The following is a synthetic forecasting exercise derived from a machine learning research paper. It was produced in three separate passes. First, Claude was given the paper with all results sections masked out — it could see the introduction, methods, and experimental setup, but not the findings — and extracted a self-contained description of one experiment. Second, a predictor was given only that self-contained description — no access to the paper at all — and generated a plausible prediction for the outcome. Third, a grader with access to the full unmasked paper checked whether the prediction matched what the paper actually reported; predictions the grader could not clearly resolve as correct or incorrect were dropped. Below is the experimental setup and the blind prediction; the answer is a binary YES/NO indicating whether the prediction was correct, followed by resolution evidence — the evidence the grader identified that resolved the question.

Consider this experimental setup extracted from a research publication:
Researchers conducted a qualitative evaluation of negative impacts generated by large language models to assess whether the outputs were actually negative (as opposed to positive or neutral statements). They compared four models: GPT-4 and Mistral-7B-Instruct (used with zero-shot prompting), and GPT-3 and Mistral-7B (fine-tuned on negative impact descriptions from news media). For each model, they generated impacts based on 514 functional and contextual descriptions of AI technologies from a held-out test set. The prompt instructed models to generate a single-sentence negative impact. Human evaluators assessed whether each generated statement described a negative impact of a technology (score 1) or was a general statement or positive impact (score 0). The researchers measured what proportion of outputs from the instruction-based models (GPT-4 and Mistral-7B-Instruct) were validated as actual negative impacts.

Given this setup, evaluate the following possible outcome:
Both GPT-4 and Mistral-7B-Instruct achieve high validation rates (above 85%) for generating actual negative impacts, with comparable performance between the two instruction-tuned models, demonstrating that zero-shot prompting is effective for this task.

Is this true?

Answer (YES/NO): YES